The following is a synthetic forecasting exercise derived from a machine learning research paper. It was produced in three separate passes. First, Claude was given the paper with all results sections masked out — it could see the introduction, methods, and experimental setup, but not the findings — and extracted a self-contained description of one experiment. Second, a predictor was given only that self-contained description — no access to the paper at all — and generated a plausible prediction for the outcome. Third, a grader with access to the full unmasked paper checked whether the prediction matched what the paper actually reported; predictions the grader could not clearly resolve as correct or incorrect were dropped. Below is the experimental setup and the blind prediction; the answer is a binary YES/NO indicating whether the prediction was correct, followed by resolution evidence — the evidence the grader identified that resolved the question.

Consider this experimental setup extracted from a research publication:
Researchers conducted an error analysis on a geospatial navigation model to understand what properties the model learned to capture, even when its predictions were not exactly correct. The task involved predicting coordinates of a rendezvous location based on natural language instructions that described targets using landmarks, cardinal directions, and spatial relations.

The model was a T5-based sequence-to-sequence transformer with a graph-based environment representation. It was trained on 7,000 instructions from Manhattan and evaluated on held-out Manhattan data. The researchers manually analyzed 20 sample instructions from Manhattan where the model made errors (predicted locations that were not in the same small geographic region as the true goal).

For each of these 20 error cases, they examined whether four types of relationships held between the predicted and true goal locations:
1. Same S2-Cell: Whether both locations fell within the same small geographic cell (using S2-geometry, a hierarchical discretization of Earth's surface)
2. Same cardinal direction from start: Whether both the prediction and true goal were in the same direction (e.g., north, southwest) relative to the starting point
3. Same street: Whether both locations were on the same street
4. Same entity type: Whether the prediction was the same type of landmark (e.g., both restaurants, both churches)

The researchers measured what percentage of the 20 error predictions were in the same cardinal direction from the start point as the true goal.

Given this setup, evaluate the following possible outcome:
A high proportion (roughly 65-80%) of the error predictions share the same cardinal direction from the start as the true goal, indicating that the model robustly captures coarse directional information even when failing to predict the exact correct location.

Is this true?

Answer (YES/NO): NO